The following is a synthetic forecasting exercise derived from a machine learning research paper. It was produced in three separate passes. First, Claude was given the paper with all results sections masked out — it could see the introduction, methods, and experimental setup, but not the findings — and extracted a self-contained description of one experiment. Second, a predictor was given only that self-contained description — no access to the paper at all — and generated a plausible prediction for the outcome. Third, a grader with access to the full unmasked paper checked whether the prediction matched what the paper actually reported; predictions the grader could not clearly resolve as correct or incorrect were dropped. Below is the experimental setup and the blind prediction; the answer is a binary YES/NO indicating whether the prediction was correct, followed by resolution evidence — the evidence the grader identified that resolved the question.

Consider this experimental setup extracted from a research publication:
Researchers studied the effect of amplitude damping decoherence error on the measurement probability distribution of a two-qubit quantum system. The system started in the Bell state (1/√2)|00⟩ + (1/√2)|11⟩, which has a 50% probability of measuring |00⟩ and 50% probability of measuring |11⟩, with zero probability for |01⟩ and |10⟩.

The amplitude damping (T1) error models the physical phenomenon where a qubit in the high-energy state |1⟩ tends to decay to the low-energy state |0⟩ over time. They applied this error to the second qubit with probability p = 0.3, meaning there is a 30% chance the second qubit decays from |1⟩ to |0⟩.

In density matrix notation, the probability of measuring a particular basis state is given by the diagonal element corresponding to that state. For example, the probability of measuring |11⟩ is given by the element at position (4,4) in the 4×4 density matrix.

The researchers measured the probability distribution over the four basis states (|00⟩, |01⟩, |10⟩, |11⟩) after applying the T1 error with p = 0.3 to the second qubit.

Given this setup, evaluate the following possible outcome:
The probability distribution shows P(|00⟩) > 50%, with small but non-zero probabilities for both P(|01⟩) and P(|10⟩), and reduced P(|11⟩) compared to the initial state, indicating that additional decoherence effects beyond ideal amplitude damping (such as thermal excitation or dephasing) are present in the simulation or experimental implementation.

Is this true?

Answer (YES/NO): NO